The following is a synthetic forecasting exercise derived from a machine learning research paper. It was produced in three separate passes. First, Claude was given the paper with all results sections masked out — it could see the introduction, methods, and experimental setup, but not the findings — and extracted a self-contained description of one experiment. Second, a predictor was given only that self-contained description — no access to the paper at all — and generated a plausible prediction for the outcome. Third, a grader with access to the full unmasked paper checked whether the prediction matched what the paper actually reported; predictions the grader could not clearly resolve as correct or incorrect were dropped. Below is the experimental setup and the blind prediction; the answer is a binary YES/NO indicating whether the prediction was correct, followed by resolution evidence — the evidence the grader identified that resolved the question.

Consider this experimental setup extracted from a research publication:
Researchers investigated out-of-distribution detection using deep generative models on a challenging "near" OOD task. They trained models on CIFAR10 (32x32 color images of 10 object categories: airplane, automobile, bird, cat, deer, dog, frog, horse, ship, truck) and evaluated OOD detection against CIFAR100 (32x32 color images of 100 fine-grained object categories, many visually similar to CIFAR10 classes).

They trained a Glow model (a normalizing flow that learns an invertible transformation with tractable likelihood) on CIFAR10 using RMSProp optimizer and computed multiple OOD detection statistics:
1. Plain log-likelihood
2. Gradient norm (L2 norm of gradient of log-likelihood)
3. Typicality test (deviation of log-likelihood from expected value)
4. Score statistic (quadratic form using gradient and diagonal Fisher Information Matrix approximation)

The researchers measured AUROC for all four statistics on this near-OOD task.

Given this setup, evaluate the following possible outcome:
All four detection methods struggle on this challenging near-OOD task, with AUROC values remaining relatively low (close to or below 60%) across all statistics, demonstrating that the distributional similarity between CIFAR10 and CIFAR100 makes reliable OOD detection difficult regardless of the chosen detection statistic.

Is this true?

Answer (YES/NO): YES